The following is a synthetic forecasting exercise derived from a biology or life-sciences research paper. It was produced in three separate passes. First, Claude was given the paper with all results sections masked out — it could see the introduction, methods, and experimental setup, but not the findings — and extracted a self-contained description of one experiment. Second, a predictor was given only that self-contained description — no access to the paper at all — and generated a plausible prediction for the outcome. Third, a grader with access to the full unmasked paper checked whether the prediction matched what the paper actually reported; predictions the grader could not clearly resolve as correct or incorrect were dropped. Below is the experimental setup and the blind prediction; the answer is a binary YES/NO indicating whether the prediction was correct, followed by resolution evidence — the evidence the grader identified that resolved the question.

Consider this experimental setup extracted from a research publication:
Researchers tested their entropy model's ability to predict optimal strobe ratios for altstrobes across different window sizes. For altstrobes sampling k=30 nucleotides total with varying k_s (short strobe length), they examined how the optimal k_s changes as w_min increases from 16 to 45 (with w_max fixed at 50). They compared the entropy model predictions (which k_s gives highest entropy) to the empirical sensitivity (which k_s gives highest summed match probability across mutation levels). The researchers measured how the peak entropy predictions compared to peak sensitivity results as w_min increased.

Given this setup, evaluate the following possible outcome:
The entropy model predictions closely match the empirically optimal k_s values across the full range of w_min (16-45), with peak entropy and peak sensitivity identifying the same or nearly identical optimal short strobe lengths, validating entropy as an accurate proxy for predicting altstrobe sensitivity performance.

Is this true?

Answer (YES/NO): NO